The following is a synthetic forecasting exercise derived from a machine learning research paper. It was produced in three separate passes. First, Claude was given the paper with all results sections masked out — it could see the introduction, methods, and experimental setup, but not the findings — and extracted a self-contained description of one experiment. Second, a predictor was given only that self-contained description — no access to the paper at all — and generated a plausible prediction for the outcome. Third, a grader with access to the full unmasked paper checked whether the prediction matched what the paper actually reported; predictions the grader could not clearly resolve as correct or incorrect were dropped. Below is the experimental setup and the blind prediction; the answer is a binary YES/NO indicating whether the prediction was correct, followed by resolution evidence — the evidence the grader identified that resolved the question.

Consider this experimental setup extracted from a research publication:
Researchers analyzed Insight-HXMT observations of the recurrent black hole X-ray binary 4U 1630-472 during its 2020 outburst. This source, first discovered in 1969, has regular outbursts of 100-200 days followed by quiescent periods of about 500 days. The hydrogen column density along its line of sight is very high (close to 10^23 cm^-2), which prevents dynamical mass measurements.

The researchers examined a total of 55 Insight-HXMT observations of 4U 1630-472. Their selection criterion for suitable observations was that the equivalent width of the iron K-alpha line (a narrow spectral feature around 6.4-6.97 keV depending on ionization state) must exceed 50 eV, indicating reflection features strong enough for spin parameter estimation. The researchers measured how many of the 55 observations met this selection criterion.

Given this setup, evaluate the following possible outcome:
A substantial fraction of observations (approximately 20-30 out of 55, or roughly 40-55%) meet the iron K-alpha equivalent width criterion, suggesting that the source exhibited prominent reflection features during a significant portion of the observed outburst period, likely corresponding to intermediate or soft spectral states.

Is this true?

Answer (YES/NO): NO